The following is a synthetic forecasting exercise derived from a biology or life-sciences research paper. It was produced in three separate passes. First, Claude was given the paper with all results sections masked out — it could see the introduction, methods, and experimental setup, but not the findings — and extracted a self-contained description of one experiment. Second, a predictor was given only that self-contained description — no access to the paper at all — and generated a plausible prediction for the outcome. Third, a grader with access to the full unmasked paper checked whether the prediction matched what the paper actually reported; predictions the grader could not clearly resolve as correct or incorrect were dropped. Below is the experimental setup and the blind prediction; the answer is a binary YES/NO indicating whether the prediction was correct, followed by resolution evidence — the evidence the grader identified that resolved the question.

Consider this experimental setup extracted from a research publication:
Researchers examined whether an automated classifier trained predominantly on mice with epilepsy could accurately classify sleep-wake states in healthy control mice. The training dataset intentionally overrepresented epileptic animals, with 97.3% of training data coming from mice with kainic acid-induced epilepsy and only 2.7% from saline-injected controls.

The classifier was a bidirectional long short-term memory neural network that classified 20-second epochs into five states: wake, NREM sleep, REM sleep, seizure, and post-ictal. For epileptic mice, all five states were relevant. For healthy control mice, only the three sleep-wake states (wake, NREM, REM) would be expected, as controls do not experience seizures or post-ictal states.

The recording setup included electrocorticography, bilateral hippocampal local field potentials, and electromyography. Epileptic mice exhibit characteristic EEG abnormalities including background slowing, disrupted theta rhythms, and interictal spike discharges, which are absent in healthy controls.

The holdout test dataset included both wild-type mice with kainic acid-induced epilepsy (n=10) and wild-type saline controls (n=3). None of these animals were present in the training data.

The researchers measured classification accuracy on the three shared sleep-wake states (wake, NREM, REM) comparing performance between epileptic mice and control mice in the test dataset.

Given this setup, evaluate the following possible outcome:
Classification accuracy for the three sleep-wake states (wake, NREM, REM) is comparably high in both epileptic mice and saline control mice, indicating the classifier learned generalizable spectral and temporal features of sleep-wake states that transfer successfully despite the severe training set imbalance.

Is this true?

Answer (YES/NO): YES